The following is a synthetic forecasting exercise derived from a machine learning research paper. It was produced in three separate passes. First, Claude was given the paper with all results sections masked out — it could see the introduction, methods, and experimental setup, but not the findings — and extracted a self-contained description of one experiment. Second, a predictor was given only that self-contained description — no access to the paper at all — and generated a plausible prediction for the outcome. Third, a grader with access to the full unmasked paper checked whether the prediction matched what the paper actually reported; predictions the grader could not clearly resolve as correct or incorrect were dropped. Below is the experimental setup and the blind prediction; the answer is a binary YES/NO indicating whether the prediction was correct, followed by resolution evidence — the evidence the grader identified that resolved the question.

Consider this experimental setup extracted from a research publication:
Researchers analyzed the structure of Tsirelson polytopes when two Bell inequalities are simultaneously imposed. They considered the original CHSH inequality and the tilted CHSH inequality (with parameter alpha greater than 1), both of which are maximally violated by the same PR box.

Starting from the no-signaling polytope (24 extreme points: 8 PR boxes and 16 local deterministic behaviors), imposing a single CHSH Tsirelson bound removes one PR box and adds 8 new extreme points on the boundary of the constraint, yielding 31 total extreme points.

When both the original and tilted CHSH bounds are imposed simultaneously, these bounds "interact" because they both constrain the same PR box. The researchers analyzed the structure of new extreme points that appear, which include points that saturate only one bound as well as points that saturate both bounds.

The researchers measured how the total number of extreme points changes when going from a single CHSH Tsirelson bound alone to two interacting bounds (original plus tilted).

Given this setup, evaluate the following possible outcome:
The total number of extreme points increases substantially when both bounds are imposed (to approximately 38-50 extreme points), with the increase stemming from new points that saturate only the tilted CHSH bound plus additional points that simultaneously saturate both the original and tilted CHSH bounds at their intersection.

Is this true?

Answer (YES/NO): YES